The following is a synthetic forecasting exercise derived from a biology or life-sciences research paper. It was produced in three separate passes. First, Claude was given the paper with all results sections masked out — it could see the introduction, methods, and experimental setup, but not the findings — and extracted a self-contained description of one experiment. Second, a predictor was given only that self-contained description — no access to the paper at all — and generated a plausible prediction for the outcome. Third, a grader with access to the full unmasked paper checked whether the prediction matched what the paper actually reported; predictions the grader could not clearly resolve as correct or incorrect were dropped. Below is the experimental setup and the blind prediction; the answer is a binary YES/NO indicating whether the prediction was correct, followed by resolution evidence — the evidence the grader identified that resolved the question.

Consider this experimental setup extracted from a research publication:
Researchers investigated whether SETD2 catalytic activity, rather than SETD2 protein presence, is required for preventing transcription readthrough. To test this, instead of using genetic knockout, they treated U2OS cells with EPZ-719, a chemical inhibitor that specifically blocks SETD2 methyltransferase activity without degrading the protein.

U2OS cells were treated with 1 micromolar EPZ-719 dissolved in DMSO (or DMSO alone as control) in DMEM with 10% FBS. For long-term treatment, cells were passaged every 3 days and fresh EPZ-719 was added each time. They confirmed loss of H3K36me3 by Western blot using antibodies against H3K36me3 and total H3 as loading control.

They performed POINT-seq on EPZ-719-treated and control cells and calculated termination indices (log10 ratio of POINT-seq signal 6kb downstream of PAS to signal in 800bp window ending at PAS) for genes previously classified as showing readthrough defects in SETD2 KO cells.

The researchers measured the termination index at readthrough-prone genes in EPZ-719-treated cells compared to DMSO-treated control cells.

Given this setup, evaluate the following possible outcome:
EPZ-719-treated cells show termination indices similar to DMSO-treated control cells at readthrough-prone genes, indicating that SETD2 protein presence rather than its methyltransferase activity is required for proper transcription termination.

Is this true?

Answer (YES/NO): NO